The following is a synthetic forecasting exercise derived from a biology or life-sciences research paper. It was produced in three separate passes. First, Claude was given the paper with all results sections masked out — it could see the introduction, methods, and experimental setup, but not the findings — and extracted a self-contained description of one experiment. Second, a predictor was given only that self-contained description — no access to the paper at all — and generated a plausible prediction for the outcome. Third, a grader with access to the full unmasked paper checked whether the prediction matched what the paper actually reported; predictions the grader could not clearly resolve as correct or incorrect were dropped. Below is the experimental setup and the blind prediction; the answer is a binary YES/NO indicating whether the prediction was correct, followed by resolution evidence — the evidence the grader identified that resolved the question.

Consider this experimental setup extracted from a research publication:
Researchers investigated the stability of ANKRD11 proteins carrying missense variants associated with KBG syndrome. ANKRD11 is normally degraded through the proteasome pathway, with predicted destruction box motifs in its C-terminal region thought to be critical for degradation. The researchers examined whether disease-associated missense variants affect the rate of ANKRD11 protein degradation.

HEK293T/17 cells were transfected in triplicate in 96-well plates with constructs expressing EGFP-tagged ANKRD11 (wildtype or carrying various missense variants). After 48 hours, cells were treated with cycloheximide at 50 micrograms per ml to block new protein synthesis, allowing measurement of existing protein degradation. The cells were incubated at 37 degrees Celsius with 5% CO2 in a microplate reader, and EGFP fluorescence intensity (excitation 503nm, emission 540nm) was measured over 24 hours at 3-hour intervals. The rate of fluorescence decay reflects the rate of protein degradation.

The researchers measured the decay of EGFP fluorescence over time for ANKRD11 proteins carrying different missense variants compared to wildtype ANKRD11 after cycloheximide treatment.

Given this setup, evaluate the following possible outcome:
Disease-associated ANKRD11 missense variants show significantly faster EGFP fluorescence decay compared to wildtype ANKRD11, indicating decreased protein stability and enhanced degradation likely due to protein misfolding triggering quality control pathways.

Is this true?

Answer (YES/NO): YES